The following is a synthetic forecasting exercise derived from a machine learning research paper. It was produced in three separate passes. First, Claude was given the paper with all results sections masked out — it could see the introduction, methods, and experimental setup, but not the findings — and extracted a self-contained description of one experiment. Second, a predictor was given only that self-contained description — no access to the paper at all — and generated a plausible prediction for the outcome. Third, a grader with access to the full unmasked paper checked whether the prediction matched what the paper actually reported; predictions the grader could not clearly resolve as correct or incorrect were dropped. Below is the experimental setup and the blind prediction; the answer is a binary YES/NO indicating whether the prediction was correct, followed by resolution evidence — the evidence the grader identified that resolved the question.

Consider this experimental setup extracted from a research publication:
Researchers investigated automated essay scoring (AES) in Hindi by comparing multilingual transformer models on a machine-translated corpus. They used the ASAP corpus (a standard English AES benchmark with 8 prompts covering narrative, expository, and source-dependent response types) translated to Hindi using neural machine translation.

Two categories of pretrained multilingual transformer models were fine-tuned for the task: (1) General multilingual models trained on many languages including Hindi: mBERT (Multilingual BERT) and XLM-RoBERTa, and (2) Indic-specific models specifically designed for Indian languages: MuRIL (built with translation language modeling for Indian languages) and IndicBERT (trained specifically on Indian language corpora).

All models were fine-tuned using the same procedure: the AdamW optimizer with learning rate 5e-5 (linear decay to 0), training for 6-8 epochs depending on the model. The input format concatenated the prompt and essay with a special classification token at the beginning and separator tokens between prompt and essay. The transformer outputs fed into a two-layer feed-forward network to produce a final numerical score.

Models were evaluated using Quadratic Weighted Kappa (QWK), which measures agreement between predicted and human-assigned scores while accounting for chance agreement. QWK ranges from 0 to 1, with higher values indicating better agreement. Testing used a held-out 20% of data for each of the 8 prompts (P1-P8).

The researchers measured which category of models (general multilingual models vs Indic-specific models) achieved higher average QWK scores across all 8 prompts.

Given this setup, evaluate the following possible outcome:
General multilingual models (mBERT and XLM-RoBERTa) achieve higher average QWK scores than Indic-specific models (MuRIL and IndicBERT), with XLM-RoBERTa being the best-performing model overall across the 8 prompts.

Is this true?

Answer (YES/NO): YES